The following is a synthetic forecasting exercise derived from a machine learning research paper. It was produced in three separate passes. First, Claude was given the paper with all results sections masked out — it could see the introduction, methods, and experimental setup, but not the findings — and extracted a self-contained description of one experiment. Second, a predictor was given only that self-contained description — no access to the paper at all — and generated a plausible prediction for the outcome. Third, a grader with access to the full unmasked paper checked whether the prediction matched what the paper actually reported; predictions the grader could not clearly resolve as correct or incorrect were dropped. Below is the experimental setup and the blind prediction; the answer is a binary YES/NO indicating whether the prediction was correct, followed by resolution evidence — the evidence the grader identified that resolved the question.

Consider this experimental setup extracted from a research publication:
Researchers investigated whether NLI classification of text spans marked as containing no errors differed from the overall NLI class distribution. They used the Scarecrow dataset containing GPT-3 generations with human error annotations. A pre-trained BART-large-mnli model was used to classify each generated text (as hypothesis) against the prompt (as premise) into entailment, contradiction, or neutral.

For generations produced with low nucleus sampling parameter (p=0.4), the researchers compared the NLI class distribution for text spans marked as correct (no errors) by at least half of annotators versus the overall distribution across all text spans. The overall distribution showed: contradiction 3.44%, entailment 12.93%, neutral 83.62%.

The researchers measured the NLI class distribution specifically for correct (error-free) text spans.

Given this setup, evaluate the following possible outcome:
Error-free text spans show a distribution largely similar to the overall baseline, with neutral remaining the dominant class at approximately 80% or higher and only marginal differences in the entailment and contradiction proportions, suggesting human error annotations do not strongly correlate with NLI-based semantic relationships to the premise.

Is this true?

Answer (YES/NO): NO